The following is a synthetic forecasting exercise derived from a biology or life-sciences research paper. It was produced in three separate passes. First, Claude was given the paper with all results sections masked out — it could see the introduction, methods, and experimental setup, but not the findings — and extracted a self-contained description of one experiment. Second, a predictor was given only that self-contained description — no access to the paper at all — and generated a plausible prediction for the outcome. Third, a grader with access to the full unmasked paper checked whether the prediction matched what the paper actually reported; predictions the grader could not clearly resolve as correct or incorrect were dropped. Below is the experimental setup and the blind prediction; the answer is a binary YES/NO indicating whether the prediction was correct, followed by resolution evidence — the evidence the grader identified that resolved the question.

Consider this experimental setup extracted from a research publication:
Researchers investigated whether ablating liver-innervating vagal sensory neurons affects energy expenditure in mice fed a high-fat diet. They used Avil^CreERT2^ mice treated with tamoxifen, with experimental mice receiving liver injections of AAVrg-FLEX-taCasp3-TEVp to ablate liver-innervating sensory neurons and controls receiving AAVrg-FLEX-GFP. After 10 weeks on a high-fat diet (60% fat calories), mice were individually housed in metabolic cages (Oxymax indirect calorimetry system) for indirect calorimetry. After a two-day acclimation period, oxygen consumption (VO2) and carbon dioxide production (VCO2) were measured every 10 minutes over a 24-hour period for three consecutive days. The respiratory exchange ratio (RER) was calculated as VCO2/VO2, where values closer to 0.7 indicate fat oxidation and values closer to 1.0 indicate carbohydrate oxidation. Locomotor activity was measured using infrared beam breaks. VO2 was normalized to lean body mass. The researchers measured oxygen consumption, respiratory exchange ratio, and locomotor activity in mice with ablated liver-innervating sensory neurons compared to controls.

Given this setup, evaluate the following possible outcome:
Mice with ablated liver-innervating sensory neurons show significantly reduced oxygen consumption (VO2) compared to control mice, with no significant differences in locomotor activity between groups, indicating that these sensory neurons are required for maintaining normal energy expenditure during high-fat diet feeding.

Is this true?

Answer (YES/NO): NO